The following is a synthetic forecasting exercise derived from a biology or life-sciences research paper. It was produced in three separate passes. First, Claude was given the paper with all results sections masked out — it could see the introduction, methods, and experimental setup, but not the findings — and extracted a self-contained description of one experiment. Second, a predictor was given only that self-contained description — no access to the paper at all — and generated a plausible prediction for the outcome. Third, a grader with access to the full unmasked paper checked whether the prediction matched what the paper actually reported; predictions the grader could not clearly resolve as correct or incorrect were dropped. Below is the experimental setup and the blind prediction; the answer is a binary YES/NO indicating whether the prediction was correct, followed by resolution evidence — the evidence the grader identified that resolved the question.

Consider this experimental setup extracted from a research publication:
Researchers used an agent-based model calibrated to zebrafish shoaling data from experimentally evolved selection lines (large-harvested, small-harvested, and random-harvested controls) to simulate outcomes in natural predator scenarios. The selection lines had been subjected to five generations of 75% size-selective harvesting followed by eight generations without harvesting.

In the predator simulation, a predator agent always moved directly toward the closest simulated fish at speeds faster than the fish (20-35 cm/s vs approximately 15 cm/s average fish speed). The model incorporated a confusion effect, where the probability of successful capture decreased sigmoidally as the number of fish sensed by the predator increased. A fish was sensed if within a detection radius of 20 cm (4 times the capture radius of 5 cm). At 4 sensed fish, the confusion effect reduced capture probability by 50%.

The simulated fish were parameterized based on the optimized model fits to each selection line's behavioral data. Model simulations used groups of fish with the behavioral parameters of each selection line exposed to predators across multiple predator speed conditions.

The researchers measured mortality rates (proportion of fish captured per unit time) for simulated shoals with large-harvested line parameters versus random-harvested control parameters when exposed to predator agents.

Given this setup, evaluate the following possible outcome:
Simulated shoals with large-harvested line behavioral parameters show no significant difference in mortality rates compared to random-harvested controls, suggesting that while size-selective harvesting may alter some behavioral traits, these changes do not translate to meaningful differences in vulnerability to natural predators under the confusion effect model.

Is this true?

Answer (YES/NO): NO